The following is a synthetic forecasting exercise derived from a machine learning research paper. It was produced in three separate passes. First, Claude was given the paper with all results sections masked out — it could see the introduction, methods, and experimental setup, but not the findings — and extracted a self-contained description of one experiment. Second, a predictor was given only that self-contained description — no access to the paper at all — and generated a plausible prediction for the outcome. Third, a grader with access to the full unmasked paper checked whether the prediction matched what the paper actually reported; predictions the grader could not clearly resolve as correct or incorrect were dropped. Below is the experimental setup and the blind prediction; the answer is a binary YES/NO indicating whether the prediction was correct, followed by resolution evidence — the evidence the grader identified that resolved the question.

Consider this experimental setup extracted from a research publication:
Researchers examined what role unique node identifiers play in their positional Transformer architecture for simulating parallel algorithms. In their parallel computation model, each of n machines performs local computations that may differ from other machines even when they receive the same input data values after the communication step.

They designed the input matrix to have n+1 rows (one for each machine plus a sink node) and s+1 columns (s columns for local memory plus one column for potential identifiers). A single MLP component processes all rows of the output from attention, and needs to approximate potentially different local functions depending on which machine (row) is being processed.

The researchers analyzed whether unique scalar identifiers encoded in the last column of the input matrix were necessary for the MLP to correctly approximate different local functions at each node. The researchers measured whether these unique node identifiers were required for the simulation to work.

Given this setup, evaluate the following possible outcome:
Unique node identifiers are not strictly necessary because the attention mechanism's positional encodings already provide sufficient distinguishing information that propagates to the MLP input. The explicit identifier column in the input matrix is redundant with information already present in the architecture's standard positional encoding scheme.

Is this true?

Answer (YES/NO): NO